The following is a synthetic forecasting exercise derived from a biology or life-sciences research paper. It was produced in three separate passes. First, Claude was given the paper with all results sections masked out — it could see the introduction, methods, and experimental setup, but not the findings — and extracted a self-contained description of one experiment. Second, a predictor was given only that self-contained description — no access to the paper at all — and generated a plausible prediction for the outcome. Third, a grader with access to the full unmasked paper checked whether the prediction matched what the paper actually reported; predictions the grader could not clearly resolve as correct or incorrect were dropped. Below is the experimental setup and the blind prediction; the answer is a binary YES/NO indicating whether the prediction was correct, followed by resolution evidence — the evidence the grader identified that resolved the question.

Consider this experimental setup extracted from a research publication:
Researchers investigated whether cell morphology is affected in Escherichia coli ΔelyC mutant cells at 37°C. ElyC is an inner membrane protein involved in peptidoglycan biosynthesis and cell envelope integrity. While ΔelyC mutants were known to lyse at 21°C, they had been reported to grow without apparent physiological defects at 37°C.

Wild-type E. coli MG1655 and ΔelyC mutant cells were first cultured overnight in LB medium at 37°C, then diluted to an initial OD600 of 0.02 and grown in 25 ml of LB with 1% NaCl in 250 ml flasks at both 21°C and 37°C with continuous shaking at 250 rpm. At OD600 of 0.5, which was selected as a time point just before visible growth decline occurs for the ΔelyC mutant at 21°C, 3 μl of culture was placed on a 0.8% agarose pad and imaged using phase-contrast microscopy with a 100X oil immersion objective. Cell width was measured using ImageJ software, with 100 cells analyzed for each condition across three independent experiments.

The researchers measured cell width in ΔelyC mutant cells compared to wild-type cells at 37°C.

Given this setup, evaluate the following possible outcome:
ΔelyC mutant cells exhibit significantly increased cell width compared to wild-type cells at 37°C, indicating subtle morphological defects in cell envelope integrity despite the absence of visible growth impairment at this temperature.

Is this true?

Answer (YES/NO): YES